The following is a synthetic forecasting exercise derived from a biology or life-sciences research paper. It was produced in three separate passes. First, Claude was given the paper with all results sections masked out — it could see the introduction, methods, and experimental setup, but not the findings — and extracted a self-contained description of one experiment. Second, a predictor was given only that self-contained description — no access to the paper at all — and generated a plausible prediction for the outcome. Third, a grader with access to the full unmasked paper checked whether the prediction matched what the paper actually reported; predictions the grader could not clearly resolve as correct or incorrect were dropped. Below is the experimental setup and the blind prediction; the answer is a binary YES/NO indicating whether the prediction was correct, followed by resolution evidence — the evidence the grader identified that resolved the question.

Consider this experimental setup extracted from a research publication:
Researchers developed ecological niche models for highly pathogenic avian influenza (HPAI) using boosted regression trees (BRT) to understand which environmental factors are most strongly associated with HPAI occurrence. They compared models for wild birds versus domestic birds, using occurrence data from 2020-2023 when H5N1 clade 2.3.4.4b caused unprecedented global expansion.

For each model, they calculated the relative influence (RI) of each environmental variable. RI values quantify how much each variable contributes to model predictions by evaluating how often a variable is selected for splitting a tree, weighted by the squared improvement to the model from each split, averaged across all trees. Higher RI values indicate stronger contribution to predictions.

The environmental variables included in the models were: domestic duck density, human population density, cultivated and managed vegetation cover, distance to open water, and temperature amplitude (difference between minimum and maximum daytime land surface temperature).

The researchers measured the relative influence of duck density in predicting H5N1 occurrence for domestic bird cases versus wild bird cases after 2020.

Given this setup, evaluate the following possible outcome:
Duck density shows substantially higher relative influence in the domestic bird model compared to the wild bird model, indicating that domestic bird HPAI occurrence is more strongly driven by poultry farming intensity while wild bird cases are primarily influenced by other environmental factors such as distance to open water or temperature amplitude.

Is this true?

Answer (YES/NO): YES